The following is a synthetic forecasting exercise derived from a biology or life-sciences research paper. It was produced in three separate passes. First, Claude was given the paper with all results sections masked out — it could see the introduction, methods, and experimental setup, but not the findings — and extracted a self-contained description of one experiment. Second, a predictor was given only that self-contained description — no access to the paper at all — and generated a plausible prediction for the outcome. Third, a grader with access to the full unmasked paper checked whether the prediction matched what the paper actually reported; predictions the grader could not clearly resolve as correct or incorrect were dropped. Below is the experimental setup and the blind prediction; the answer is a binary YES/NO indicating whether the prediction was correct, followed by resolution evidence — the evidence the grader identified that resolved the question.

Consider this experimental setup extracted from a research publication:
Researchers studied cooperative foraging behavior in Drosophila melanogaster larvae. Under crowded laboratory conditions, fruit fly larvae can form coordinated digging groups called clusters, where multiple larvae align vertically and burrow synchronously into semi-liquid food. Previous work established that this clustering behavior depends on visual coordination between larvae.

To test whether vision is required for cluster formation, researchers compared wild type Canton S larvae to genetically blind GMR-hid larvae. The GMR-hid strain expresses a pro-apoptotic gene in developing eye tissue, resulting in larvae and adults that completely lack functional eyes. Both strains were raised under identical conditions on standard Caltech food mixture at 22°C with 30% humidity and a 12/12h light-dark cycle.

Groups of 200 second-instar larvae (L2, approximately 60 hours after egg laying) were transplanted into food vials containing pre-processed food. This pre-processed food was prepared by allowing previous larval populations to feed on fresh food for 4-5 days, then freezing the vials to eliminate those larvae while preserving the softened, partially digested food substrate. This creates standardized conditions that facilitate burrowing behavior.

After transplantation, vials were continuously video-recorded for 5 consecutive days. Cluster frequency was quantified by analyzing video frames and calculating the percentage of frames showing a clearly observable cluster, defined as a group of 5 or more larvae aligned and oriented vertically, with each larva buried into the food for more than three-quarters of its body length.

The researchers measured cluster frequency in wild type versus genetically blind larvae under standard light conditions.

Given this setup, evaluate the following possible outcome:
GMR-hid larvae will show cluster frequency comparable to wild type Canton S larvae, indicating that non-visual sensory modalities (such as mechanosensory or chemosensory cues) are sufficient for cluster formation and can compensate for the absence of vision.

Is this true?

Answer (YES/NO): NO